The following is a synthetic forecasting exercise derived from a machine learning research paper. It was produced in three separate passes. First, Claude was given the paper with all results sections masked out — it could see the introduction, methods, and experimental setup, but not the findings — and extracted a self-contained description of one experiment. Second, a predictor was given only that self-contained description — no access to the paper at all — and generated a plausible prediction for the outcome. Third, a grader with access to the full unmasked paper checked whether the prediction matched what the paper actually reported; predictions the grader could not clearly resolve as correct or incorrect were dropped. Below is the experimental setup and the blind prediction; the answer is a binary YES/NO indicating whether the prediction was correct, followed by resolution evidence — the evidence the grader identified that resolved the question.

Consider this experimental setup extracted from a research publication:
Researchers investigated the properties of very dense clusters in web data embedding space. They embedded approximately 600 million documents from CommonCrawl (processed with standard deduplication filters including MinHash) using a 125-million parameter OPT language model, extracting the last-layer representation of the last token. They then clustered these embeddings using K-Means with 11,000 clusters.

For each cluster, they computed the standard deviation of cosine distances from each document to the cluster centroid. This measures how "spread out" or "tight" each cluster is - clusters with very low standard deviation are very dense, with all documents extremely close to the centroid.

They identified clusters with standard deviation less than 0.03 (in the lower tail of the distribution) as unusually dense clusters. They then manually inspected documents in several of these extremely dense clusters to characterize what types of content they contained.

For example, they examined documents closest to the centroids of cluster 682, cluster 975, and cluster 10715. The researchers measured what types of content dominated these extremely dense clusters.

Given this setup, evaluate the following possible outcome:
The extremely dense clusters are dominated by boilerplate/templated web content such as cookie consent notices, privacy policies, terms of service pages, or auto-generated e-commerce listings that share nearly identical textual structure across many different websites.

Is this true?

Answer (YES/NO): NO